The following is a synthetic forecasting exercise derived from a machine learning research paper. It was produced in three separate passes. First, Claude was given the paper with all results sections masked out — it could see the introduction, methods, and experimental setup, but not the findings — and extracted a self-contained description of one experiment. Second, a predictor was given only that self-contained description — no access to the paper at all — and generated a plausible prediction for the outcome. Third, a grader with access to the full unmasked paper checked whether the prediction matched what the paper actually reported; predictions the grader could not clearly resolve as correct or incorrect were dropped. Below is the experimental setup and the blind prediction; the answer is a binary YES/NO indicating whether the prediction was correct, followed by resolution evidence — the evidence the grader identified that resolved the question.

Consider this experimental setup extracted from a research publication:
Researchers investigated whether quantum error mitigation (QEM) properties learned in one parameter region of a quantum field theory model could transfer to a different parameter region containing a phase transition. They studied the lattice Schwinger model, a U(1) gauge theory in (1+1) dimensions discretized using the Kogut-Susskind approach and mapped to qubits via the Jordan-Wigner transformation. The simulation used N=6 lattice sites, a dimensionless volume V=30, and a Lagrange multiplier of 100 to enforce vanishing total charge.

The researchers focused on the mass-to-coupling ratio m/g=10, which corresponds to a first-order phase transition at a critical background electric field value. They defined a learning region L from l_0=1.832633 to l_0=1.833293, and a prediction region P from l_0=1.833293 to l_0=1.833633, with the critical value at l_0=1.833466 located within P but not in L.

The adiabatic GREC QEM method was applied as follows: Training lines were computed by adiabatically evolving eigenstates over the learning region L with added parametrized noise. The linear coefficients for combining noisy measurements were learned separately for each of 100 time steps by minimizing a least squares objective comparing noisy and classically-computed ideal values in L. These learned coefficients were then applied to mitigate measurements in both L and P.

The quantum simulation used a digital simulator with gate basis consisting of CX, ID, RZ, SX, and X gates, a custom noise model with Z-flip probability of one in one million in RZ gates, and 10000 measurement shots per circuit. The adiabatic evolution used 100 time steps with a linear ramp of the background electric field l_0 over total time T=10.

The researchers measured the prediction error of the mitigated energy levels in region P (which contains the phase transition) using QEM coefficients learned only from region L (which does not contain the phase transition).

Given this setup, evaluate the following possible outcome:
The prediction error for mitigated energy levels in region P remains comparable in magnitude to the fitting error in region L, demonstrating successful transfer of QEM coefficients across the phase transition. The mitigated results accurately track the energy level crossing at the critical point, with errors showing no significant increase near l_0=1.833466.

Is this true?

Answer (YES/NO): NO